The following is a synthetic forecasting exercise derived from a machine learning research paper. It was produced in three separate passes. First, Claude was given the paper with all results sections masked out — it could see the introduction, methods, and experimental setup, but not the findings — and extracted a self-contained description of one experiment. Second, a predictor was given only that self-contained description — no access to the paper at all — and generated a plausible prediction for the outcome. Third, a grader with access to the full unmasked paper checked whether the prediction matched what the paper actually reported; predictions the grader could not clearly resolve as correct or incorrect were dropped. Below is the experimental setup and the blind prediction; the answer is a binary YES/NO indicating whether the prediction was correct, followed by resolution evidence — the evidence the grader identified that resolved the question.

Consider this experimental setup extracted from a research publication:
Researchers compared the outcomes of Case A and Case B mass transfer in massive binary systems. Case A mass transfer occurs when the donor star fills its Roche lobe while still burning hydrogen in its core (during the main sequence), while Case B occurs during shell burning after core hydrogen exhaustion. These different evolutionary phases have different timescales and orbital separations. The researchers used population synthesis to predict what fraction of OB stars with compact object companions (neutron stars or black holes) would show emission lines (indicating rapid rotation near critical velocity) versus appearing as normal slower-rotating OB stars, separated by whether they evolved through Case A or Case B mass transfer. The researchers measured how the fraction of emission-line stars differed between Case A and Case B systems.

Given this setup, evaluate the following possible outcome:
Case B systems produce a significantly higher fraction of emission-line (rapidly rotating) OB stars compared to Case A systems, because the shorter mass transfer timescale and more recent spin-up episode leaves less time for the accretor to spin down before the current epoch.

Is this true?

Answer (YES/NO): NO